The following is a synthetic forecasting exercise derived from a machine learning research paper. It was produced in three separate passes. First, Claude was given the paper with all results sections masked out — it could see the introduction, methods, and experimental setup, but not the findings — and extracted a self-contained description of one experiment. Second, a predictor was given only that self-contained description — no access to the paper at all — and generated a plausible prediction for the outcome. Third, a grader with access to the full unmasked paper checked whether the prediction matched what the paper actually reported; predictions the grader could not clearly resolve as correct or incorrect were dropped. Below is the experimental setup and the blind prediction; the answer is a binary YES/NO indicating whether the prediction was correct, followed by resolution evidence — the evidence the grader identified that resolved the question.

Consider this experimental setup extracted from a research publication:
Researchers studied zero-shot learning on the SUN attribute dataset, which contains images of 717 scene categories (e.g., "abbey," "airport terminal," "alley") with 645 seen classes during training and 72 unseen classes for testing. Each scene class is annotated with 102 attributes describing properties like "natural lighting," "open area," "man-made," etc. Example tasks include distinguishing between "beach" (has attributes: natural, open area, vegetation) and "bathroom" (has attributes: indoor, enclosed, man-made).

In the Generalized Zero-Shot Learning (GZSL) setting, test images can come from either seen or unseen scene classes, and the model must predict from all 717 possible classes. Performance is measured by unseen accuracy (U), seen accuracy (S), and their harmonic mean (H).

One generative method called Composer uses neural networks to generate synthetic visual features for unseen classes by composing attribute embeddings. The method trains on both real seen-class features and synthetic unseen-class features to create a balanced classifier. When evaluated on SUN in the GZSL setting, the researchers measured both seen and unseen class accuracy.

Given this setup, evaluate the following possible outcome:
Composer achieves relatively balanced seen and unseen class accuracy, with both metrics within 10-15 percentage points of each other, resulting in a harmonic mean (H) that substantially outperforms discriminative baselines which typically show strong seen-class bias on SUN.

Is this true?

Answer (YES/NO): NO